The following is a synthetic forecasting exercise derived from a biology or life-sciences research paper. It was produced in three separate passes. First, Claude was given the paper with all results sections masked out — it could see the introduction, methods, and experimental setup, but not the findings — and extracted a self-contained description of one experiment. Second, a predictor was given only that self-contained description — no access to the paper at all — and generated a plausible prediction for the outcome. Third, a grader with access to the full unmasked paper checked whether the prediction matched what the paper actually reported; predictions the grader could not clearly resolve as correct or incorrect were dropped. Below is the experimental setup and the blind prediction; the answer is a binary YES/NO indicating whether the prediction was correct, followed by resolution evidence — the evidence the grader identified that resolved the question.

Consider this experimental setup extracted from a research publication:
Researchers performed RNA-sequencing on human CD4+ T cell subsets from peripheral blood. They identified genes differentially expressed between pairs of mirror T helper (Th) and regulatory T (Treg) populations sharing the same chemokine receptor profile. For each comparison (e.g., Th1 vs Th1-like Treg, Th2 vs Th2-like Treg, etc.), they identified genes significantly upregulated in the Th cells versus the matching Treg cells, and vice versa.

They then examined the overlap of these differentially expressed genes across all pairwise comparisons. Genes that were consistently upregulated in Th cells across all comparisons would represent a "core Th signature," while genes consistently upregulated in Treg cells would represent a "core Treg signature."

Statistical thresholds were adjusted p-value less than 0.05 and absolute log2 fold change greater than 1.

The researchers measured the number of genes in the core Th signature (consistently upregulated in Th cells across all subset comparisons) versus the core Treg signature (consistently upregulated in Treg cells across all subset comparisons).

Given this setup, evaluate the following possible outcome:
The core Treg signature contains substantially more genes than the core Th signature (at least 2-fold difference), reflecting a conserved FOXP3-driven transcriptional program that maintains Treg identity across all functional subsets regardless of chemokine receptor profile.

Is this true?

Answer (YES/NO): NO